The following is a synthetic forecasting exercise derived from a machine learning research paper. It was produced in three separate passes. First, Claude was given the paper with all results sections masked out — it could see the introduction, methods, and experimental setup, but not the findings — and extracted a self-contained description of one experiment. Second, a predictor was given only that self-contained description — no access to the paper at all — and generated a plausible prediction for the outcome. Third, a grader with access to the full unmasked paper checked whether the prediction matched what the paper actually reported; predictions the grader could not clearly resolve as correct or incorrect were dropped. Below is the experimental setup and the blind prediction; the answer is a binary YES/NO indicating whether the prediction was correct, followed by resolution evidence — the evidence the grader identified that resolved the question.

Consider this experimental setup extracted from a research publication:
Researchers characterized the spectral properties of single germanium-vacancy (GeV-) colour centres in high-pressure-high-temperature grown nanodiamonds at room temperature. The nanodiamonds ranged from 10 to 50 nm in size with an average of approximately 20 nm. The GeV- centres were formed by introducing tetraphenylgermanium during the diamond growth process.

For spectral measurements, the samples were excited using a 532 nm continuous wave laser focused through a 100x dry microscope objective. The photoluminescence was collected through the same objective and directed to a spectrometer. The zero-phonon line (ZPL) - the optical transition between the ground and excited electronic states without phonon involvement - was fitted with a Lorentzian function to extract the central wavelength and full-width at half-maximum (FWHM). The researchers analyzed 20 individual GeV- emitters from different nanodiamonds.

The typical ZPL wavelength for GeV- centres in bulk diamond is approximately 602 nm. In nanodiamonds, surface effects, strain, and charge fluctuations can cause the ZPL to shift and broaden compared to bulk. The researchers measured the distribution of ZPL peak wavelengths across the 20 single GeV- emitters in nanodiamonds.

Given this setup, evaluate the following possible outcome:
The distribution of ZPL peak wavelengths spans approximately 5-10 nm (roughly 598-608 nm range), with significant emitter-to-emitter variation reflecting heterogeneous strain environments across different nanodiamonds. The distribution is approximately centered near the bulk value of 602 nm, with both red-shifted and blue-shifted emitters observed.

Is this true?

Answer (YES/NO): NO